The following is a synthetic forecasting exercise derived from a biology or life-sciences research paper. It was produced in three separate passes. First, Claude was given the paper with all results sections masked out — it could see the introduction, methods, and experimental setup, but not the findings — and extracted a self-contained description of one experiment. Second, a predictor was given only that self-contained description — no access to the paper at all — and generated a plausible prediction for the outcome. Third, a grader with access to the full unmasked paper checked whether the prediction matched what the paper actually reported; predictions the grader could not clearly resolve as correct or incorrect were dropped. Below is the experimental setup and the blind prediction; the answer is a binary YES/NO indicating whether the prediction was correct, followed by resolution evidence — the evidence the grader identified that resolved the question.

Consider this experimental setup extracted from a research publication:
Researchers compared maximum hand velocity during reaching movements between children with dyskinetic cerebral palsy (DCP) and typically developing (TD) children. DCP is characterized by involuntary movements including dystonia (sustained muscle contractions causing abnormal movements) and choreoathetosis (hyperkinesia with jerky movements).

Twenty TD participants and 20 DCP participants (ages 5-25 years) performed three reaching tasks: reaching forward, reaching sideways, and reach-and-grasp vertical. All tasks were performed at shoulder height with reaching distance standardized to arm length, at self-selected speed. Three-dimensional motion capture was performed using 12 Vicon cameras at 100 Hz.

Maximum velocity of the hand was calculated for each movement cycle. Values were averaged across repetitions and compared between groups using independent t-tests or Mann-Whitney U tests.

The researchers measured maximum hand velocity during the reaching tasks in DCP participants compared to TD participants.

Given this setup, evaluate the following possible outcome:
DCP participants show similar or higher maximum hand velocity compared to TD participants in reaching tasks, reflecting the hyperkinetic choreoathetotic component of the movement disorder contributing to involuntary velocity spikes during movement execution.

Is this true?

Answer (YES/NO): NO